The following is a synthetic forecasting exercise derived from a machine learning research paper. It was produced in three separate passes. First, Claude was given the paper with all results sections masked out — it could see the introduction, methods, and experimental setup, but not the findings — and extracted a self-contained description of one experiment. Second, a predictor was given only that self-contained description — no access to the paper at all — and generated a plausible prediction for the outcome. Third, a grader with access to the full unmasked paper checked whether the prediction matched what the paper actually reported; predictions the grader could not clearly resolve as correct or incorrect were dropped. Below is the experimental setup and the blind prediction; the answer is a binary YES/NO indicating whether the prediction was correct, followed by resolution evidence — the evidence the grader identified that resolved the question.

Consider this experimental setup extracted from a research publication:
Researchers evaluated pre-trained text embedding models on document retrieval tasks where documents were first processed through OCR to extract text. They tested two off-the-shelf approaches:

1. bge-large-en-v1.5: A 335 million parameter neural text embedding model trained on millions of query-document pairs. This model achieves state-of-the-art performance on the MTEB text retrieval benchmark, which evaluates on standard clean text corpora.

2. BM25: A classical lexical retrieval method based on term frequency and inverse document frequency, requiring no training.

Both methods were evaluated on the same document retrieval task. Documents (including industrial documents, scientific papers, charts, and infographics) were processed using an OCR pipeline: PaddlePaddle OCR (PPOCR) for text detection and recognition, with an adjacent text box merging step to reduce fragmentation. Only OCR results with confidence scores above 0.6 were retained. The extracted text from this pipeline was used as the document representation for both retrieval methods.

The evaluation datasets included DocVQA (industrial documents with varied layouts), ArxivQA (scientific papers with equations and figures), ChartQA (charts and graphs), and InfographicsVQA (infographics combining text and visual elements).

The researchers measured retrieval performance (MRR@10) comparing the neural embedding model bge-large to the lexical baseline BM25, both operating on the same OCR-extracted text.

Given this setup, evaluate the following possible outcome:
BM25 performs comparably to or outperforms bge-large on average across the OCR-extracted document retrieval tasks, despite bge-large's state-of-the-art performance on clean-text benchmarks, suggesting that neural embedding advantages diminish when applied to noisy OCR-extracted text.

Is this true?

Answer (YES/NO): YES